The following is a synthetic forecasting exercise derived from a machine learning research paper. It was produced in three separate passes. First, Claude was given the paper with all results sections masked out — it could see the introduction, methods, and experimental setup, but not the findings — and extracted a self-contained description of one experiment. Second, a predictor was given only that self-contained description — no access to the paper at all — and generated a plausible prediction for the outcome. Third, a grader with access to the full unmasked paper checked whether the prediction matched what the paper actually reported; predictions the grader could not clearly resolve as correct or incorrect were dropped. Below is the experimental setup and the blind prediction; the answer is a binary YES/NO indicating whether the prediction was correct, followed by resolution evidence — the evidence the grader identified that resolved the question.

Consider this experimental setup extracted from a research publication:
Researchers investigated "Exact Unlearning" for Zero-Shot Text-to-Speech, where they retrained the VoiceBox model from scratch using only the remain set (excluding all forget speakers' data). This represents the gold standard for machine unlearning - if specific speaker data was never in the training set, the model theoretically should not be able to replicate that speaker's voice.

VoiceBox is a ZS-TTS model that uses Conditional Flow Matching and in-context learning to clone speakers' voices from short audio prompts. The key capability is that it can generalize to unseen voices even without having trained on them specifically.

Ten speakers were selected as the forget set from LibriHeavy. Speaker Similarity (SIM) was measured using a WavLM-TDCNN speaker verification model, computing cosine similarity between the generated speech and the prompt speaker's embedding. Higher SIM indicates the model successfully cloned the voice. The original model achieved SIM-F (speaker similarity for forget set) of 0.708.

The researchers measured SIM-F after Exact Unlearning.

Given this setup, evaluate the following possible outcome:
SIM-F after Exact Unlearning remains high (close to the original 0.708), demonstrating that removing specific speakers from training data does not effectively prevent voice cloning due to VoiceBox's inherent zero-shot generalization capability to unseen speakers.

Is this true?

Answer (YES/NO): YES